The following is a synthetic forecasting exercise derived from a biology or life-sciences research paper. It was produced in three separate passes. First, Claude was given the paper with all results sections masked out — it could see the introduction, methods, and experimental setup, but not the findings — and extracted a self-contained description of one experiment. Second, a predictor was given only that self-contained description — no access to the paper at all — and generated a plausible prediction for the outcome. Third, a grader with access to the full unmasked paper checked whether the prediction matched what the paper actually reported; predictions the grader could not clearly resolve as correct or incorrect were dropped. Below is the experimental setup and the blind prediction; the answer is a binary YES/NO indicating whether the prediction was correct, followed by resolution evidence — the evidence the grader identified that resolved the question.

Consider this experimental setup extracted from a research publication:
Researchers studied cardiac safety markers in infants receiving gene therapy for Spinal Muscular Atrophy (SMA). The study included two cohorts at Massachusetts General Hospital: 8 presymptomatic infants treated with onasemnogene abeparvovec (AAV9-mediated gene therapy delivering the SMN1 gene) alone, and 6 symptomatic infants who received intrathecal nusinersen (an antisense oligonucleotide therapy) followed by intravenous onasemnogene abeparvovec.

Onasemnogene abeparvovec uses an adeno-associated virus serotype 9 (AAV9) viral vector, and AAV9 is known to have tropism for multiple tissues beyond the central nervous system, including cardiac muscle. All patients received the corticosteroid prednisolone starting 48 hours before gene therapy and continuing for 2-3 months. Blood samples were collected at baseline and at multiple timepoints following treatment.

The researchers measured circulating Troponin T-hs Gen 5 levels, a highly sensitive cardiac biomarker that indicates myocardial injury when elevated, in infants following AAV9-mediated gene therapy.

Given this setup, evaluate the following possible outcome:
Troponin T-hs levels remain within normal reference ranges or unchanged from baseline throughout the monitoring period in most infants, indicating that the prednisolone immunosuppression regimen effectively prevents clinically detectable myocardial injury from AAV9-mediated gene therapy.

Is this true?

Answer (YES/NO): NO